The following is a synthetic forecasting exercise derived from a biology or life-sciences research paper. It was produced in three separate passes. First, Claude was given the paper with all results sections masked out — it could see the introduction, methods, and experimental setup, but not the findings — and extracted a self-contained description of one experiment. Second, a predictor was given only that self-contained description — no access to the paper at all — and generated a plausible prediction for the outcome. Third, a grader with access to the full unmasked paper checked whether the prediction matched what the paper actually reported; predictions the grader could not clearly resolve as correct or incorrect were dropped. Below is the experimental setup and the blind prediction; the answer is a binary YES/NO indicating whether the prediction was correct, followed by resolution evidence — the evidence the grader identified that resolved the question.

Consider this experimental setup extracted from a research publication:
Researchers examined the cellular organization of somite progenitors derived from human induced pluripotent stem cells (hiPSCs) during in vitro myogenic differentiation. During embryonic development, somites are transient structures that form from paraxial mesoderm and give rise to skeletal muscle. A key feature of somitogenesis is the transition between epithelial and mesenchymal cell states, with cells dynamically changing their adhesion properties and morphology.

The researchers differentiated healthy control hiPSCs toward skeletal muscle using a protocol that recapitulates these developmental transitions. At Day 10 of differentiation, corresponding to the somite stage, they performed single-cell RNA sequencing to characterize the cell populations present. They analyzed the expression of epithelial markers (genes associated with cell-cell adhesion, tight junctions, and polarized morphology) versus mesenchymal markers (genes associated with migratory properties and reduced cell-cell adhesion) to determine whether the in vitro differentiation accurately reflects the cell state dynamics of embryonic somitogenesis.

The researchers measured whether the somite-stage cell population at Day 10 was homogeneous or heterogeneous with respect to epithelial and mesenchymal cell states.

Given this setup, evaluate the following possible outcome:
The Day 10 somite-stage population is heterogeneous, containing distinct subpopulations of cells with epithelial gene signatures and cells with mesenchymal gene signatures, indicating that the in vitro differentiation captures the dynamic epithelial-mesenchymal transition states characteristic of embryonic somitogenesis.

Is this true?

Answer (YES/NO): YES